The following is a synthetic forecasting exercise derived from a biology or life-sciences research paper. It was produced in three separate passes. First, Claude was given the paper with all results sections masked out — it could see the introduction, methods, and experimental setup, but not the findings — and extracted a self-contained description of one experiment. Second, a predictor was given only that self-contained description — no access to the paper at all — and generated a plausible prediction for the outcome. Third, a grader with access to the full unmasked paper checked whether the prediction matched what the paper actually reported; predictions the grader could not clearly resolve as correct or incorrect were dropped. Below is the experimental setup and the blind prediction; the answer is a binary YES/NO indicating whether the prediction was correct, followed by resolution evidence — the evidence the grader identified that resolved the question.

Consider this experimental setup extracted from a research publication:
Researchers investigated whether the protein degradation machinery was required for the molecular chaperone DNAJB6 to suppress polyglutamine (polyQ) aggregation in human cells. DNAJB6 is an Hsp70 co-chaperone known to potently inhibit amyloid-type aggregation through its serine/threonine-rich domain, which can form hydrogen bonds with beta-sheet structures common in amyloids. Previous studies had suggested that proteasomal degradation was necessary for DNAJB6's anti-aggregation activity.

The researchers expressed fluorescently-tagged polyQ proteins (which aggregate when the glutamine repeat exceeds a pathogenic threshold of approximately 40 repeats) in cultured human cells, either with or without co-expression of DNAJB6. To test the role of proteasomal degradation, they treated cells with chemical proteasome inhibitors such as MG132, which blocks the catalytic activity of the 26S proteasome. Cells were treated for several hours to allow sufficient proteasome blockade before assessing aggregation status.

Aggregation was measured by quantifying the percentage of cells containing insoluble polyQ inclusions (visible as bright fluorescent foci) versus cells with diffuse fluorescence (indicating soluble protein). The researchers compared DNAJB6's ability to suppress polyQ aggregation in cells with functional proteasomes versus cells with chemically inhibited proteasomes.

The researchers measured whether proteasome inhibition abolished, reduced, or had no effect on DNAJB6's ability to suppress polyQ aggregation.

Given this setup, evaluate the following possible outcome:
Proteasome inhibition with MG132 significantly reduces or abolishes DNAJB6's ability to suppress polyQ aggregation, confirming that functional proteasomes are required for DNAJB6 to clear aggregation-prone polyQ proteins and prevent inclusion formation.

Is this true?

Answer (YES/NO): NO